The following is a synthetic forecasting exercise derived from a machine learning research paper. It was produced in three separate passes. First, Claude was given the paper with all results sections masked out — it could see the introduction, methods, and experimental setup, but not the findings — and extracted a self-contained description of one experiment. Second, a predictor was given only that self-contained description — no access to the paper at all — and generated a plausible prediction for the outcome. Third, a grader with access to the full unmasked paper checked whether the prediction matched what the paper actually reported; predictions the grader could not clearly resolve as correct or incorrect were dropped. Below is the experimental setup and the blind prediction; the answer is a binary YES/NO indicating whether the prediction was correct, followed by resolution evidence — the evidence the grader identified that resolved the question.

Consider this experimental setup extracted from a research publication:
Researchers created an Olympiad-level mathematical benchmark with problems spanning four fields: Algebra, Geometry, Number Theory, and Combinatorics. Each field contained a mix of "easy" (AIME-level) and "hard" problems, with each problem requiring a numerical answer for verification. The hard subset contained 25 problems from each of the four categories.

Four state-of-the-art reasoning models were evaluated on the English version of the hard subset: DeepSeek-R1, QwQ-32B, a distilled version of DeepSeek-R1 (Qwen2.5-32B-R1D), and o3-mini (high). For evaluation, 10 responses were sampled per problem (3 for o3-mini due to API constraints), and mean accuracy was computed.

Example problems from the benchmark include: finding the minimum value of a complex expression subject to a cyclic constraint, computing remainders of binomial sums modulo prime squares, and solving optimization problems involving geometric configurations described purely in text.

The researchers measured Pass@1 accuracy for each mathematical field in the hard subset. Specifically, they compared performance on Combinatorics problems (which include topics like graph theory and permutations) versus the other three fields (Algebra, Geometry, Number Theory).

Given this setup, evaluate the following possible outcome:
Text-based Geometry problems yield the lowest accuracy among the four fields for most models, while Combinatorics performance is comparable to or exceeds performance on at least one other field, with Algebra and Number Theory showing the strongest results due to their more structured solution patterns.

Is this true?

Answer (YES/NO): NO